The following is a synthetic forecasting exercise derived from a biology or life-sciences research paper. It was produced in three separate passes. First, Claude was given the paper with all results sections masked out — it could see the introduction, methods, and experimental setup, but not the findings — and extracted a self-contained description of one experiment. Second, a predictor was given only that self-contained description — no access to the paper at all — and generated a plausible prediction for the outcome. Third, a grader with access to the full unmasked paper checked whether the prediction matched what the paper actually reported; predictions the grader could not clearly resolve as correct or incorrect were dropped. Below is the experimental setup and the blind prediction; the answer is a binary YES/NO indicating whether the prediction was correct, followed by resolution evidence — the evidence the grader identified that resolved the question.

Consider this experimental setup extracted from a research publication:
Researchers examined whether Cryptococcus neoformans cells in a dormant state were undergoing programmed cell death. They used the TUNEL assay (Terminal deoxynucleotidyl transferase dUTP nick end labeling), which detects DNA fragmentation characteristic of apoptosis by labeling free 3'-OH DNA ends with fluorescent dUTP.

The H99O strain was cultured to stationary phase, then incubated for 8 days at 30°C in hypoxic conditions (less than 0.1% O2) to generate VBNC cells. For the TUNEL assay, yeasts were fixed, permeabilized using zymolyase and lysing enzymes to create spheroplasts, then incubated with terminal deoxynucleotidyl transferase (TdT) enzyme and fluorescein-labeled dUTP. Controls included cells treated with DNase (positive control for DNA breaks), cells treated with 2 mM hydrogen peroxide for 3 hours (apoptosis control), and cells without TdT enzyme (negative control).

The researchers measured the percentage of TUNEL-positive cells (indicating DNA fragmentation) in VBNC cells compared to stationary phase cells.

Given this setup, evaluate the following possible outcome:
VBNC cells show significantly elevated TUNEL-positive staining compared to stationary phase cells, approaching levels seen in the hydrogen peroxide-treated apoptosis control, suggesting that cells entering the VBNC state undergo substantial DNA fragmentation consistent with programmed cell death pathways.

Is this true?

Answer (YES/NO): NO